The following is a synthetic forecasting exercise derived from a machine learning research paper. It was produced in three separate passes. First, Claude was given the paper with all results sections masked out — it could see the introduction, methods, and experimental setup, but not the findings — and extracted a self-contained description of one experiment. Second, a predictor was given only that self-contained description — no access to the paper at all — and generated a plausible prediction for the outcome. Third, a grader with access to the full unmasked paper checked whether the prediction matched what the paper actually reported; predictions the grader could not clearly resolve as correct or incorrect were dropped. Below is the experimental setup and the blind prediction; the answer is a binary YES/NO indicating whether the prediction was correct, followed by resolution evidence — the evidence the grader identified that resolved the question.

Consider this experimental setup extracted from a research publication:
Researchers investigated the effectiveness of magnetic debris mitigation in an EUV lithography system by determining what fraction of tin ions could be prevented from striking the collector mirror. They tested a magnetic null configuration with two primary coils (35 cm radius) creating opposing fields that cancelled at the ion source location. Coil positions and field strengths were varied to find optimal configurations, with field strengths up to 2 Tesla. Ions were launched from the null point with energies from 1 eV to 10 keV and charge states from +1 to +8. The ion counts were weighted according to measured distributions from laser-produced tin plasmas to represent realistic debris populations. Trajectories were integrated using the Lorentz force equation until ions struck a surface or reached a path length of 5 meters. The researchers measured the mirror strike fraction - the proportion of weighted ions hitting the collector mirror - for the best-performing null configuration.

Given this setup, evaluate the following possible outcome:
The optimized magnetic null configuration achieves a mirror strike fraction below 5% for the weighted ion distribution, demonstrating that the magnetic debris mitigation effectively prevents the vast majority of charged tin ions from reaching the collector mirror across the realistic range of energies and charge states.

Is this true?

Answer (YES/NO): YES